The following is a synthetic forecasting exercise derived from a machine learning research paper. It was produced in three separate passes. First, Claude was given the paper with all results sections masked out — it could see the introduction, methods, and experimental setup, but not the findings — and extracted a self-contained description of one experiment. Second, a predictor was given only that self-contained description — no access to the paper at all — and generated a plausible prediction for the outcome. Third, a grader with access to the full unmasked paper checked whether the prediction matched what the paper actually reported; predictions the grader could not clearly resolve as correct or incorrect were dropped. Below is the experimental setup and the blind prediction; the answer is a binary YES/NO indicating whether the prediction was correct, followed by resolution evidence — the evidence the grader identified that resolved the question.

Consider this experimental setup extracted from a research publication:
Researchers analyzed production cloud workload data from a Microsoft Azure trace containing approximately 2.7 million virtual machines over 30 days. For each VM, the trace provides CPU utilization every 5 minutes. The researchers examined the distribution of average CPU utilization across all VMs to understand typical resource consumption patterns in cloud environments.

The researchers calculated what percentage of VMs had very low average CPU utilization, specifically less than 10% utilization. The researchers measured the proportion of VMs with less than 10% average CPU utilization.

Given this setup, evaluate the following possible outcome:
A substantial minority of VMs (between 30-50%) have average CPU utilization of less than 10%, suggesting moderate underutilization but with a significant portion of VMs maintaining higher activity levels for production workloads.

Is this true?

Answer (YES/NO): YES